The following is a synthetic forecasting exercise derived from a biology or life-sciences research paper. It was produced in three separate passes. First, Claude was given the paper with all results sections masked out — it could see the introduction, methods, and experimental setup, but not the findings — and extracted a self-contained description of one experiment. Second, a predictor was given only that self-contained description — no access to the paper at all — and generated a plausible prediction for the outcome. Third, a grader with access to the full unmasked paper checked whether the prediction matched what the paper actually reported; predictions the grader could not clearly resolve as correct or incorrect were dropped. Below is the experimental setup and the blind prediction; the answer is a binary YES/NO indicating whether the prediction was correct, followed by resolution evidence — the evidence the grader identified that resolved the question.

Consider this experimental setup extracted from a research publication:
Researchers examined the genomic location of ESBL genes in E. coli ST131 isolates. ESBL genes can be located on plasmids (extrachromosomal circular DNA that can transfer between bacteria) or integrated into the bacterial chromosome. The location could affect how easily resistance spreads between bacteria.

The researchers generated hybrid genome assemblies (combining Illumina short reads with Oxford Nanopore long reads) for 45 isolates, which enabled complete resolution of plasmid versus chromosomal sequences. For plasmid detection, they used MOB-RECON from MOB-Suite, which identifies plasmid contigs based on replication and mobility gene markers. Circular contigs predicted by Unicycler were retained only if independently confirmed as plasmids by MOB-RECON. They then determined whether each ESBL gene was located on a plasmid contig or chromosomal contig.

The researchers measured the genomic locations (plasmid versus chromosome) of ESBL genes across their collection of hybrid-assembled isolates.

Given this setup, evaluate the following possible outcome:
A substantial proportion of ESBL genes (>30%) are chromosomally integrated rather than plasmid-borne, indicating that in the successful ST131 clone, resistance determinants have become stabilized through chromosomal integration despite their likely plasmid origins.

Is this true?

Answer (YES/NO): NO